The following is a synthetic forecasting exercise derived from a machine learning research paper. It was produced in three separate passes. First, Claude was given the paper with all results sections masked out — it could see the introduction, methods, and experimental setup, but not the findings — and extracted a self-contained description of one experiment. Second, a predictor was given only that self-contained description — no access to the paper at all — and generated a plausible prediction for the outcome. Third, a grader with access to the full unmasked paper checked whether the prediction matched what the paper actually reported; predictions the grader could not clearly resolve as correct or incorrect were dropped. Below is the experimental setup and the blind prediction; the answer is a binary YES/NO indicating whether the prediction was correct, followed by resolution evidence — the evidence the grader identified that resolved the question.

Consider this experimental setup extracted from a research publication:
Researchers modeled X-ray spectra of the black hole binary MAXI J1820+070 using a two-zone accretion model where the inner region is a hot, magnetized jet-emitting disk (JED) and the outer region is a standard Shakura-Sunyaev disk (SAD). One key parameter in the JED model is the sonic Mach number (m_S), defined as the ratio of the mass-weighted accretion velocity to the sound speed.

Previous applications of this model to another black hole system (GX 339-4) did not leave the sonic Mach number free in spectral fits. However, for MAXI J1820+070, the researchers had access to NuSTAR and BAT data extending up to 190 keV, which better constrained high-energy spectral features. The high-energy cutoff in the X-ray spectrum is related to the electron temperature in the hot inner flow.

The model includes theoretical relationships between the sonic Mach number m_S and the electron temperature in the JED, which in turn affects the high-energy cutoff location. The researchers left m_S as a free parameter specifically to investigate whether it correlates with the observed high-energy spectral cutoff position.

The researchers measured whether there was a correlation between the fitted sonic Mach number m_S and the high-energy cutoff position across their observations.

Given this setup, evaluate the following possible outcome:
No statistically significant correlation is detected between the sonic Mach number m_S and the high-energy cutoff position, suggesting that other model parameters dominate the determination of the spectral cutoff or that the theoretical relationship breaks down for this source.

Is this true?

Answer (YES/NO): NO